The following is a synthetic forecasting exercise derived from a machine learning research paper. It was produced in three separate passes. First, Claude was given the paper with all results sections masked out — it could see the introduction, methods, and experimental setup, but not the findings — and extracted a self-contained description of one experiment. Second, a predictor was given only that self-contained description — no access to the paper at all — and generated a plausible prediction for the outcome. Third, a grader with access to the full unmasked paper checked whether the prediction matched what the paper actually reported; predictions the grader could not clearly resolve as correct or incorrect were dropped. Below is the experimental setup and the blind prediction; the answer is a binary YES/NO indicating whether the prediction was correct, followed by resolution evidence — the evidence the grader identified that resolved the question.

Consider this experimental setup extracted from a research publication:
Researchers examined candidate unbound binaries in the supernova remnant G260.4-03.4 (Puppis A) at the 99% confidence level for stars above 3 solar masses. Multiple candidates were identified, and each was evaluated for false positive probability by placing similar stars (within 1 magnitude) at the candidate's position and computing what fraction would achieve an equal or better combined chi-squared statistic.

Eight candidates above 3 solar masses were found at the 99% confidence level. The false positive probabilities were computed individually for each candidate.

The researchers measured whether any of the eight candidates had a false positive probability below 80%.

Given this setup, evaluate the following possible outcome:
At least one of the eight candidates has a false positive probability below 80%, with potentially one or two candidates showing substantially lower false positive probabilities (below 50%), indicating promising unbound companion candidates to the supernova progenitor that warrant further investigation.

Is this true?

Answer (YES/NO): NO